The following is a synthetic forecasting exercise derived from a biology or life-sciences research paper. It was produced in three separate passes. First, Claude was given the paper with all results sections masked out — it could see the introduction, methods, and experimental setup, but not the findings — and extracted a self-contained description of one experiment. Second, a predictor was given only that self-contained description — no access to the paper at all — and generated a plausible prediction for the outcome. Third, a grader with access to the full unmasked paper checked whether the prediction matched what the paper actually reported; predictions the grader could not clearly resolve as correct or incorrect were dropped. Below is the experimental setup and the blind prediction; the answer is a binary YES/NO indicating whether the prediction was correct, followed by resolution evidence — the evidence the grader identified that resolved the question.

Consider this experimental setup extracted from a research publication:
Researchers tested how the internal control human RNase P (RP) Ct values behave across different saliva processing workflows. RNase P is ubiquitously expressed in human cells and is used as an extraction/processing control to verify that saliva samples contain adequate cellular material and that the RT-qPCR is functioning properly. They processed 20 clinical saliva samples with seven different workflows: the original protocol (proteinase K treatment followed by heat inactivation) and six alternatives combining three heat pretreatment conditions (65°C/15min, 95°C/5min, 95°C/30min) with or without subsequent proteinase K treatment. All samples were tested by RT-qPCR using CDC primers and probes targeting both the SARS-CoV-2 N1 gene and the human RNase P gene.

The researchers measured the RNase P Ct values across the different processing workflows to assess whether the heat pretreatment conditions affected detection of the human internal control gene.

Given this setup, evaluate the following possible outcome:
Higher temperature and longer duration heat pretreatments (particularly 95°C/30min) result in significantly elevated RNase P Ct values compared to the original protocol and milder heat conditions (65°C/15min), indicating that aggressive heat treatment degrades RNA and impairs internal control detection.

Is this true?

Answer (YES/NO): NO